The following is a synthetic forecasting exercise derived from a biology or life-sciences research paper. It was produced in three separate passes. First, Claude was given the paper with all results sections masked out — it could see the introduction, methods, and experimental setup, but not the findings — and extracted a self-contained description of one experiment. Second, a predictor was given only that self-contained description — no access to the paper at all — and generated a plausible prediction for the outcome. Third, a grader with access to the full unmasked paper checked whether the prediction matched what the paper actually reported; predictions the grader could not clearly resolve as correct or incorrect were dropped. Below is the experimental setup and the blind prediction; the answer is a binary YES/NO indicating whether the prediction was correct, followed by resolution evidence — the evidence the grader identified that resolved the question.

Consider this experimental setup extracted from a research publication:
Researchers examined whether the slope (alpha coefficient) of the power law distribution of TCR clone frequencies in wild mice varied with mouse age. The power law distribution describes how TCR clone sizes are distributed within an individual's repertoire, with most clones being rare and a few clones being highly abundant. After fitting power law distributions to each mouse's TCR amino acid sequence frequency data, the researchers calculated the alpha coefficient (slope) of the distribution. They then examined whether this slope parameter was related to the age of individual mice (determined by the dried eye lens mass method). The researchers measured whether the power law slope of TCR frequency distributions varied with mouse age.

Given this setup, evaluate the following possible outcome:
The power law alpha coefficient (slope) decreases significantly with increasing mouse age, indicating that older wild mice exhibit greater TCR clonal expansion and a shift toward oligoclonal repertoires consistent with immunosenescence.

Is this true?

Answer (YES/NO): NO